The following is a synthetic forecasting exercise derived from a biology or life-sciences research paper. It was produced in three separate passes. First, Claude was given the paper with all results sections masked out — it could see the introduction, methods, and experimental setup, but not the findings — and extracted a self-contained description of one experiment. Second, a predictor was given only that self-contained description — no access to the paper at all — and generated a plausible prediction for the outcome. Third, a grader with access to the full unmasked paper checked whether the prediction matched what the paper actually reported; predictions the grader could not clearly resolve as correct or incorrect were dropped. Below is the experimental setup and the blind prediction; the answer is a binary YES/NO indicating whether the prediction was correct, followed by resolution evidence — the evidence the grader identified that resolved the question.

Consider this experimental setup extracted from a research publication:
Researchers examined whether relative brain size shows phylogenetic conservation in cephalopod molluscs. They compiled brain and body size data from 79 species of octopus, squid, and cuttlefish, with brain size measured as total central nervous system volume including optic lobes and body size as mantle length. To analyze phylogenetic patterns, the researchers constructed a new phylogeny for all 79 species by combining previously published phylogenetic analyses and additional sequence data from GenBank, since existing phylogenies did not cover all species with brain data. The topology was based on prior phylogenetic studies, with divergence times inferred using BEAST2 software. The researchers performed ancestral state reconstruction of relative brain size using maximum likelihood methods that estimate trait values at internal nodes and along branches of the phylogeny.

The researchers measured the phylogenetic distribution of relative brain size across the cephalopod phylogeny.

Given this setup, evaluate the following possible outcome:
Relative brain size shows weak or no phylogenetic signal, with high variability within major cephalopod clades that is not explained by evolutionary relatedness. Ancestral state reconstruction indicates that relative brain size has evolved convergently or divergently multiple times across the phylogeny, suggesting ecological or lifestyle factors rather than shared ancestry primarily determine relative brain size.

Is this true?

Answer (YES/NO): NO